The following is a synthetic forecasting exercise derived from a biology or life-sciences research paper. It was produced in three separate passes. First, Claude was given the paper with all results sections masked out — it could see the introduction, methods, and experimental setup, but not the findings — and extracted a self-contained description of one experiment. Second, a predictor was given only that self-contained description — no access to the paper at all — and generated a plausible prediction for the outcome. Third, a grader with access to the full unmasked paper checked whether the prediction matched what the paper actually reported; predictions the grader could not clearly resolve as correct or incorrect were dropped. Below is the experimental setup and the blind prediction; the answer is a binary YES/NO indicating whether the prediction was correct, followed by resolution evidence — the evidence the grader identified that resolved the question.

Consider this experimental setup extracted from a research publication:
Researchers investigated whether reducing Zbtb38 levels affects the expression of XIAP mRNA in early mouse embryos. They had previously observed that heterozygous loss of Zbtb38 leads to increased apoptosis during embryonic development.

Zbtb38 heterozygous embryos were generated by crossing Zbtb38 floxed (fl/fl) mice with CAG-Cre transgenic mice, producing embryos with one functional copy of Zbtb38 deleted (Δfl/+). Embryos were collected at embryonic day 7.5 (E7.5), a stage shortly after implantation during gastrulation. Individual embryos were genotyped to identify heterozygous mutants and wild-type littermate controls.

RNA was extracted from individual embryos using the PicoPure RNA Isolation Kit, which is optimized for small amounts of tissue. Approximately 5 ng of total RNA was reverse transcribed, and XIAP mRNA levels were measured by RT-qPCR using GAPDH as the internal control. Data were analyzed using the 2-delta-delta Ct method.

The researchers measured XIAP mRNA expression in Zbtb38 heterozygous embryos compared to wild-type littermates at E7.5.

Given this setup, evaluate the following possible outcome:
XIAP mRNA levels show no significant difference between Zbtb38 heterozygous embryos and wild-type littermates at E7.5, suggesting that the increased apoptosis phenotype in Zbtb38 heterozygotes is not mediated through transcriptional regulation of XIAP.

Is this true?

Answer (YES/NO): NO